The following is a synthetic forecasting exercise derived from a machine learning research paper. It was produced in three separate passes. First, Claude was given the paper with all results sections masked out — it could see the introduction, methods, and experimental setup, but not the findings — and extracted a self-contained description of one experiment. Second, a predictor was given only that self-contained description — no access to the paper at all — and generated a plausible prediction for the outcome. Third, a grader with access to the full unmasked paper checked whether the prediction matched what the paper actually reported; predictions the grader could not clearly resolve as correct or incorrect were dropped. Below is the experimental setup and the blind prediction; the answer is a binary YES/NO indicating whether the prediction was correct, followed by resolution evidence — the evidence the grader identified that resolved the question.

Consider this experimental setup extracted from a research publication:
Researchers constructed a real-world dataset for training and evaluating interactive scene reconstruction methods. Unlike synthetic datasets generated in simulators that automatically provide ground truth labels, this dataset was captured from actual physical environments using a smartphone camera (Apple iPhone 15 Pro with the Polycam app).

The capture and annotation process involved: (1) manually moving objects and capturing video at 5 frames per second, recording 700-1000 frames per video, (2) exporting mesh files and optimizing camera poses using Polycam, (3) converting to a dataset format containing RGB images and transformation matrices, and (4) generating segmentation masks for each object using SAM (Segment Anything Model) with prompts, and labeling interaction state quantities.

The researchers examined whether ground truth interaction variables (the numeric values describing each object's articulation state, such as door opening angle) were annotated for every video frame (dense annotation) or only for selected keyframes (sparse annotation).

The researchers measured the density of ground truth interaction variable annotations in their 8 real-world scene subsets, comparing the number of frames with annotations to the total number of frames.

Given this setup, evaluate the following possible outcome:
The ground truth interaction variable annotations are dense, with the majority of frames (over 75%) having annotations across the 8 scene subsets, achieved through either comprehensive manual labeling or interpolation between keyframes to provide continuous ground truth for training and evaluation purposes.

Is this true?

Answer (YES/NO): NO